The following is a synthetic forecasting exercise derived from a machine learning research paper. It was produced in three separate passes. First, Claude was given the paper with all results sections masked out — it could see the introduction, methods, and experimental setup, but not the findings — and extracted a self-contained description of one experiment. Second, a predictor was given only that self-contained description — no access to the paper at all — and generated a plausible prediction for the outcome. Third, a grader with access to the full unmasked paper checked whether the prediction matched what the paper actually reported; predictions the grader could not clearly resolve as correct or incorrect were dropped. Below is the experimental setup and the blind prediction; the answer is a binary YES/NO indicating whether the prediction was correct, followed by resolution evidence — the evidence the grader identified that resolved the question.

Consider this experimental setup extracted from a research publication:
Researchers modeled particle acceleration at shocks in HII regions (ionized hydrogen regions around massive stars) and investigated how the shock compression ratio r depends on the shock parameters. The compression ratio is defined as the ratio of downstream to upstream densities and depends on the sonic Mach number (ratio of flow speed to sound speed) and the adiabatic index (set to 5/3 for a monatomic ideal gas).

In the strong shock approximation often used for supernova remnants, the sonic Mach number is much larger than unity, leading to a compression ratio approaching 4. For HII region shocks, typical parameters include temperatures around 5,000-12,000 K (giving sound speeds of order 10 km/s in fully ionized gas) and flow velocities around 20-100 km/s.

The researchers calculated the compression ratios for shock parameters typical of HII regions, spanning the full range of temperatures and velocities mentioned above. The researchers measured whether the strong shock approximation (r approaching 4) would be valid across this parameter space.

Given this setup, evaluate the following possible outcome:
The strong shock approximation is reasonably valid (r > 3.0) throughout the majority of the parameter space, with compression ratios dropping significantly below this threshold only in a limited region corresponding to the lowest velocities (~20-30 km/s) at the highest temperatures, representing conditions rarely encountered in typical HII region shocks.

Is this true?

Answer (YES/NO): NO